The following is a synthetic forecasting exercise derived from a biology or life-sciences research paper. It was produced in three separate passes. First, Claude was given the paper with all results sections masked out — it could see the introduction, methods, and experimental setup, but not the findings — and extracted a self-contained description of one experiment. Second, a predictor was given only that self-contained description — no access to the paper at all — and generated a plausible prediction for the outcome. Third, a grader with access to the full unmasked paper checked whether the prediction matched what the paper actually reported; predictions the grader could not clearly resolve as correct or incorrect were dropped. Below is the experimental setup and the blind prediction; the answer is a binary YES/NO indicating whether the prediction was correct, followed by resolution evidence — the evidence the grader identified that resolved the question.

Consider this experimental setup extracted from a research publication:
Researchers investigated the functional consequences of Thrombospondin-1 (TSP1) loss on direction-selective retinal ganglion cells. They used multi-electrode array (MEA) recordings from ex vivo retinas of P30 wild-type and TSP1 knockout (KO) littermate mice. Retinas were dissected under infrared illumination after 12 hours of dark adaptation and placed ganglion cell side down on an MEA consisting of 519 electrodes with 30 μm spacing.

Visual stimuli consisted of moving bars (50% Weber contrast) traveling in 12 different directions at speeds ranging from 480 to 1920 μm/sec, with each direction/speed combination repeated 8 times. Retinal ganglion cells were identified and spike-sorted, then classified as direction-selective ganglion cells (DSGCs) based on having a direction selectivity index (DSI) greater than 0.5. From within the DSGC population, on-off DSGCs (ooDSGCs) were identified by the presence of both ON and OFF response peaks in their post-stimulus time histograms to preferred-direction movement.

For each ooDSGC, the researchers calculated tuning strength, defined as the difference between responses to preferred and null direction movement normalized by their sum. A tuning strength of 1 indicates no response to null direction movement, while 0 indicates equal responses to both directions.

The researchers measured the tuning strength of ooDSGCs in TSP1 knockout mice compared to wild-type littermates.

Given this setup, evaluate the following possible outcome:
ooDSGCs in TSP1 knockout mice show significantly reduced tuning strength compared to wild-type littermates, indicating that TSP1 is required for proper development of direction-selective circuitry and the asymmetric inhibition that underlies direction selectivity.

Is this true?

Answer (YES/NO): YES